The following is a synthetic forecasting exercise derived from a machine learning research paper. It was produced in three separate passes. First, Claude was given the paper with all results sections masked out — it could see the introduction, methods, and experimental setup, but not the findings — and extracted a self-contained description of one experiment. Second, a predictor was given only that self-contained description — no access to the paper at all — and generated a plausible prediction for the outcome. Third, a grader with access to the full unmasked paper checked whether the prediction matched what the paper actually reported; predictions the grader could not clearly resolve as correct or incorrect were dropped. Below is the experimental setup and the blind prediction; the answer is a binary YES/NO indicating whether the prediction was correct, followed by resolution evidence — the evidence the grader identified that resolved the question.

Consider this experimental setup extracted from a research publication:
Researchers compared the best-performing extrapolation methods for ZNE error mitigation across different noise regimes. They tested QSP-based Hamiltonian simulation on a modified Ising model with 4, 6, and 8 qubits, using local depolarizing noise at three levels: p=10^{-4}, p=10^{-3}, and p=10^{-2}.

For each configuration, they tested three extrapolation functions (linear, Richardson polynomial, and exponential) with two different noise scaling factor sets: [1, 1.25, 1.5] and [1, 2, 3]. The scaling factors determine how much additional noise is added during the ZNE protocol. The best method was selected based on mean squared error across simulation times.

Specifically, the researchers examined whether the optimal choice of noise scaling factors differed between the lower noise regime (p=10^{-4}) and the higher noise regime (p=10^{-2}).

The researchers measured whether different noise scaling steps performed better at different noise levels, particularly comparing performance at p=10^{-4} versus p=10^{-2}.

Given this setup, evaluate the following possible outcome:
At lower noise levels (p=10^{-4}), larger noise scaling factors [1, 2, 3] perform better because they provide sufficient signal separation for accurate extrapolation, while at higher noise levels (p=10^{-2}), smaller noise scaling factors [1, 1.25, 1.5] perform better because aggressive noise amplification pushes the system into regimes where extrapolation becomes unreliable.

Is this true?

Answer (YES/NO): NO